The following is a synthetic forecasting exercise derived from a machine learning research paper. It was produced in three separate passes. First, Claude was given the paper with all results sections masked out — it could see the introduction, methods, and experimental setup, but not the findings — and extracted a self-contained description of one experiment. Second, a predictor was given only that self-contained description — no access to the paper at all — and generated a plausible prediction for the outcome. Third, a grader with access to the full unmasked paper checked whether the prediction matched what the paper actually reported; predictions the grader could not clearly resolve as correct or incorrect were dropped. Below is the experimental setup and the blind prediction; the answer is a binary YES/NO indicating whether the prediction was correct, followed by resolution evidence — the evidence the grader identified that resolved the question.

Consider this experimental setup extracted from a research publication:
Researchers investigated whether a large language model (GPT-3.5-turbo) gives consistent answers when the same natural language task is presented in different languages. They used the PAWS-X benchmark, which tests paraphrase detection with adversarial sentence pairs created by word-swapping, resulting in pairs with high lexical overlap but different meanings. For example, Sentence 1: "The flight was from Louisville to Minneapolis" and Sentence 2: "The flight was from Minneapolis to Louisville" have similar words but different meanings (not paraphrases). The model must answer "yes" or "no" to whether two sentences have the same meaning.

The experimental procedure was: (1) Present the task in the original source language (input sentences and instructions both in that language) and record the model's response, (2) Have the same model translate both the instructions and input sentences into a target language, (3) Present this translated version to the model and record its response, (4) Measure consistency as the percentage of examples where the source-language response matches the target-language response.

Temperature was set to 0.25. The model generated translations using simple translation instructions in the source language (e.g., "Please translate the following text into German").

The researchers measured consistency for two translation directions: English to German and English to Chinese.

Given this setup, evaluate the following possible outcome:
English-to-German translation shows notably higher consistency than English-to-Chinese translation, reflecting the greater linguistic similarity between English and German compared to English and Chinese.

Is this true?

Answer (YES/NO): YES